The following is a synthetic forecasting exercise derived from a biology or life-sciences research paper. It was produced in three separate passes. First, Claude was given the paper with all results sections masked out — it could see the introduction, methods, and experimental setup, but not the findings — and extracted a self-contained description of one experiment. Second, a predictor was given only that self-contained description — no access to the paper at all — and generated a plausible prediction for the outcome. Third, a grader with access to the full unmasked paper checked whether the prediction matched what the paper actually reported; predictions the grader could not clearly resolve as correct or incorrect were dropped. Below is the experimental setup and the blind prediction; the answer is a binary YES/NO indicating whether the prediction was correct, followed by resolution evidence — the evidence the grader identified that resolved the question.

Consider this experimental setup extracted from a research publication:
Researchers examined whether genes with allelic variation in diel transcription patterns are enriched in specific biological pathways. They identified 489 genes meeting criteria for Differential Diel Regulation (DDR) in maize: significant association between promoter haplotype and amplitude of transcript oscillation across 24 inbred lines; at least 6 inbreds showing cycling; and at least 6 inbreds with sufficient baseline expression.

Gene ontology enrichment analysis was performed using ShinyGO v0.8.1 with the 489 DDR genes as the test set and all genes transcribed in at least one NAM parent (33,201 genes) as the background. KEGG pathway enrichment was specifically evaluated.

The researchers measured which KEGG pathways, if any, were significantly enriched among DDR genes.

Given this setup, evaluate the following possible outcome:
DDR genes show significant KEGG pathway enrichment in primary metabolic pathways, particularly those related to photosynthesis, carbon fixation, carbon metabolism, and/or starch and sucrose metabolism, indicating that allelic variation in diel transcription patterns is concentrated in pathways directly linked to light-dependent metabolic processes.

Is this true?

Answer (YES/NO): NO